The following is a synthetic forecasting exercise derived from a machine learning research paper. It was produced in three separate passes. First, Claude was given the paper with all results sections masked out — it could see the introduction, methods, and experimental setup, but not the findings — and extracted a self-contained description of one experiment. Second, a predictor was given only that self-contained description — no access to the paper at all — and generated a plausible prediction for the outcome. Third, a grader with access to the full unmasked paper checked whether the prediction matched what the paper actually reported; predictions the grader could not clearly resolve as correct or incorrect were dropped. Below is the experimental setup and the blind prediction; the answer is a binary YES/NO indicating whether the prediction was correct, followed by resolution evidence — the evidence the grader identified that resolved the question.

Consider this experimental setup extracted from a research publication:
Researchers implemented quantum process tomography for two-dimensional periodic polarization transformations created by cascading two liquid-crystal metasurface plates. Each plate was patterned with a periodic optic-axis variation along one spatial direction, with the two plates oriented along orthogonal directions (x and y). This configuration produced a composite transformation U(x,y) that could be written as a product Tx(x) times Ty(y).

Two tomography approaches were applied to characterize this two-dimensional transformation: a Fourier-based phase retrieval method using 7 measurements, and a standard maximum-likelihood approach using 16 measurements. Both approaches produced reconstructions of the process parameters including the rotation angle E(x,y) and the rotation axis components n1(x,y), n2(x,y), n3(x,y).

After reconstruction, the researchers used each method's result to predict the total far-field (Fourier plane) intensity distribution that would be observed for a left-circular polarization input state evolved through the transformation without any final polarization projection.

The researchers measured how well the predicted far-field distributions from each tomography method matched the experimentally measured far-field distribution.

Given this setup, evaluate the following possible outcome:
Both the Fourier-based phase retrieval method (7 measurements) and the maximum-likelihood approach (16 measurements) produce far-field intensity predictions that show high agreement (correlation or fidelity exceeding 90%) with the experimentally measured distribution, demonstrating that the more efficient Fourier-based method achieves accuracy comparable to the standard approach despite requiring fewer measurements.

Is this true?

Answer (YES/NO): NO